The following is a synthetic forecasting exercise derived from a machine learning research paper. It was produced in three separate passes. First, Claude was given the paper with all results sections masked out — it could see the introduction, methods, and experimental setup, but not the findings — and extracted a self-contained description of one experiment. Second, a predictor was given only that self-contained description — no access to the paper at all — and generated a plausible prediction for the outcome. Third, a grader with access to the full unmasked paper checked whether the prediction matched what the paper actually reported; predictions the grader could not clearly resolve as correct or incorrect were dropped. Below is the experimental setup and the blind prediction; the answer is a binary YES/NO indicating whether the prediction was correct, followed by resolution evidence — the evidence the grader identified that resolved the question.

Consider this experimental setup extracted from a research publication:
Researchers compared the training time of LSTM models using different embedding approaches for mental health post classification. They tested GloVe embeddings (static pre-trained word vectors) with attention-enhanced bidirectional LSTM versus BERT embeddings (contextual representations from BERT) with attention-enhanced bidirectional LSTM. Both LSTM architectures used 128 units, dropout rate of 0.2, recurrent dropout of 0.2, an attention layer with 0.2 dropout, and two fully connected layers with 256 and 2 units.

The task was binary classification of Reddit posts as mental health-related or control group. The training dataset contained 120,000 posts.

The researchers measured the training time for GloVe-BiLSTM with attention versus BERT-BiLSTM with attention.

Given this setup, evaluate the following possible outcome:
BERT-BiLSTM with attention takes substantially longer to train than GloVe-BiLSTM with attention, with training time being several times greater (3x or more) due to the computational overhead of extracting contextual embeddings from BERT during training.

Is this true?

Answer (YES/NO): NO